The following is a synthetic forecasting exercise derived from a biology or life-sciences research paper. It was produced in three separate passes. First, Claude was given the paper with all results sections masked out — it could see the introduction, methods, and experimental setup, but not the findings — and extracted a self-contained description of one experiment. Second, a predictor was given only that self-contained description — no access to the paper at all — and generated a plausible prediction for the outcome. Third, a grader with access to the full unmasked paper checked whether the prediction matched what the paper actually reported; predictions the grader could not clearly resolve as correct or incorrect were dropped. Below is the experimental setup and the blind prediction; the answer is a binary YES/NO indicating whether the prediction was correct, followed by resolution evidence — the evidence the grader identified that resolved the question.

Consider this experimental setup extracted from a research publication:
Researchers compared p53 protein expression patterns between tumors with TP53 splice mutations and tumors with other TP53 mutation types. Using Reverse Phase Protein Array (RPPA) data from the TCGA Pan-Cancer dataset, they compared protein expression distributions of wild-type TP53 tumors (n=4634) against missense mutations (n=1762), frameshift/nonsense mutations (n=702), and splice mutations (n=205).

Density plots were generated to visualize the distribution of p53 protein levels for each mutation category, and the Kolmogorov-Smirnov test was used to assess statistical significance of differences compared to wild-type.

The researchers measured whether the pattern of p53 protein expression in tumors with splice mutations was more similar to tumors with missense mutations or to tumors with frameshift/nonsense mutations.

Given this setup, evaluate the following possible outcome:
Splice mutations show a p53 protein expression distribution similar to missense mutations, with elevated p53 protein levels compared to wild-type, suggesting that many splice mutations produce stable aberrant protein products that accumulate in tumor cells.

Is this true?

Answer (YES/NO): NO